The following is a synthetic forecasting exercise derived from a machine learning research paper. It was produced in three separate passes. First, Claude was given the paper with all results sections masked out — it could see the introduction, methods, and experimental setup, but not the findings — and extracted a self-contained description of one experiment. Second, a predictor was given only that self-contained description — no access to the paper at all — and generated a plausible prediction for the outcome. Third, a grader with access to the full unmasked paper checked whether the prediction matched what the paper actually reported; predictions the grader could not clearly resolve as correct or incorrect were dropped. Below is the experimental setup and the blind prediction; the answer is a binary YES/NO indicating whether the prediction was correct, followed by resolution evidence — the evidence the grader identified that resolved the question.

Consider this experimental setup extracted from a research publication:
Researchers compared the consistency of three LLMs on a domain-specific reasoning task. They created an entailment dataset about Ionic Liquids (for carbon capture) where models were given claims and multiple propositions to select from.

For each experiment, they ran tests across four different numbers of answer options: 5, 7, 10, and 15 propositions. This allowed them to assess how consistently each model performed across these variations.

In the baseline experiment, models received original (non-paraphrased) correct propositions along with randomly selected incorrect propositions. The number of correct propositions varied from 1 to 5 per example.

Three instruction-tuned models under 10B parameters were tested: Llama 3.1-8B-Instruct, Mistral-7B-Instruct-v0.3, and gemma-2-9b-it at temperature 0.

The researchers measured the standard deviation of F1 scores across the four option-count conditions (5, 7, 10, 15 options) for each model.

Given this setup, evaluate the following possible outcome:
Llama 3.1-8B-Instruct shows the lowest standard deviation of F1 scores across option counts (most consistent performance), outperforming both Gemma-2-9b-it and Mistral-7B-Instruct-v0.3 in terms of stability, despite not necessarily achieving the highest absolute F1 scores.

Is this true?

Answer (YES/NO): YES